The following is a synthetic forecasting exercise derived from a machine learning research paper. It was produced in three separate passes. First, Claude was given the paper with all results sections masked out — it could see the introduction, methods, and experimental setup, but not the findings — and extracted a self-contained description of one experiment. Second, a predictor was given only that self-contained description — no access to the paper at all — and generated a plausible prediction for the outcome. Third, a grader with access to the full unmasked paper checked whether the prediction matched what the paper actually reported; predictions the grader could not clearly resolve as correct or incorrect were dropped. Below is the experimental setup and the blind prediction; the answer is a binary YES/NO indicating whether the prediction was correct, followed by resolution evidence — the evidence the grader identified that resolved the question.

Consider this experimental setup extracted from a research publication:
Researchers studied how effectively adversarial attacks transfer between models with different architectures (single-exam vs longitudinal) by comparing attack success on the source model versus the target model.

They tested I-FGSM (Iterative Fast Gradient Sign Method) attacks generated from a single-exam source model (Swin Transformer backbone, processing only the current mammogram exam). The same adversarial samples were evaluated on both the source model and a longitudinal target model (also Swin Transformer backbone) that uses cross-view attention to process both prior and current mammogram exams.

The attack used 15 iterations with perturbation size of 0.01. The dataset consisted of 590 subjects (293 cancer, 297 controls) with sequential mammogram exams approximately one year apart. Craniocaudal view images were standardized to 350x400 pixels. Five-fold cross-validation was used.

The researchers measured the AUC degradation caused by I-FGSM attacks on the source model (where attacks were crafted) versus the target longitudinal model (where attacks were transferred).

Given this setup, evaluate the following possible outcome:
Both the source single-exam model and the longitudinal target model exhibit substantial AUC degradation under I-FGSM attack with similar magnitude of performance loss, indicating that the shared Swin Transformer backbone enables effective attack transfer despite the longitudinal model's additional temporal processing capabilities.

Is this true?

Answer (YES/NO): NO